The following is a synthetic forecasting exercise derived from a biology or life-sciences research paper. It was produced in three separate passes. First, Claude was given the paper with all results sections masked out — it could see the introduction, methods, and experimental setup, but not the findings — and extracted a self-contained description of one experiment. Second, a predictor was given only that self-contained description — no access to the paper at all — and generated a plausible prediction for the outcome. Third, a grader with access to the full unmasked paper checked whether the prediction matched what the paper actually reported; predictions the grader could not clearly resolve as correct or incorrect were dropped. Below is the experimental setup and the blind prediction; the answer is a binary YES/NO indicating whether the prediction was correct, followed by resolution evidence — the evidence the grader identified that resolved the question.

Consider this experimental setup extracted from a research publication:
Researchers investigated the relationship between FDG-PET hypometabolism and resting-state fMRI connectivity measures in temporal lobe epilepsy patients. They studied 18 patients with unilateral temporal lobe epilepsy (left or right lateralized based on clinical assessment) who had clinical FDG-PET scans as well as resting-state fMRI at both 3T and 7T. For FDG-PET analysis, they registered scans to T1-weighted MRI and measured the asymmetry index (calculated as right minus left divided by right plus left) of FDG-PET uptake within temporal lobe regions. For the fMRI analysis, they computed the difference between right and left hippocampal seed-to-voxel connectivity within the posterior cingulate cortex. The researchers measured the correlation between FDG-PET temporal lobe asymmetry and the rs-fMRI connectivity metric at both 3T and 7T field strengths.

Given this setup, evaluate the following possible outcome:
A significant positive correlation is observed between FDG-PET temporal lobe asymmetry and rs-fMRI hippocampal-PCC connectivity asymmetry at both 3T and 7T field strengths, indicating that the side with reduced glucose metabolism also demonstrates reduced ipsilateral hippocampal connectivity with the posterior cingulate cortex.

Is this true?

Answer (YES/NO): NO